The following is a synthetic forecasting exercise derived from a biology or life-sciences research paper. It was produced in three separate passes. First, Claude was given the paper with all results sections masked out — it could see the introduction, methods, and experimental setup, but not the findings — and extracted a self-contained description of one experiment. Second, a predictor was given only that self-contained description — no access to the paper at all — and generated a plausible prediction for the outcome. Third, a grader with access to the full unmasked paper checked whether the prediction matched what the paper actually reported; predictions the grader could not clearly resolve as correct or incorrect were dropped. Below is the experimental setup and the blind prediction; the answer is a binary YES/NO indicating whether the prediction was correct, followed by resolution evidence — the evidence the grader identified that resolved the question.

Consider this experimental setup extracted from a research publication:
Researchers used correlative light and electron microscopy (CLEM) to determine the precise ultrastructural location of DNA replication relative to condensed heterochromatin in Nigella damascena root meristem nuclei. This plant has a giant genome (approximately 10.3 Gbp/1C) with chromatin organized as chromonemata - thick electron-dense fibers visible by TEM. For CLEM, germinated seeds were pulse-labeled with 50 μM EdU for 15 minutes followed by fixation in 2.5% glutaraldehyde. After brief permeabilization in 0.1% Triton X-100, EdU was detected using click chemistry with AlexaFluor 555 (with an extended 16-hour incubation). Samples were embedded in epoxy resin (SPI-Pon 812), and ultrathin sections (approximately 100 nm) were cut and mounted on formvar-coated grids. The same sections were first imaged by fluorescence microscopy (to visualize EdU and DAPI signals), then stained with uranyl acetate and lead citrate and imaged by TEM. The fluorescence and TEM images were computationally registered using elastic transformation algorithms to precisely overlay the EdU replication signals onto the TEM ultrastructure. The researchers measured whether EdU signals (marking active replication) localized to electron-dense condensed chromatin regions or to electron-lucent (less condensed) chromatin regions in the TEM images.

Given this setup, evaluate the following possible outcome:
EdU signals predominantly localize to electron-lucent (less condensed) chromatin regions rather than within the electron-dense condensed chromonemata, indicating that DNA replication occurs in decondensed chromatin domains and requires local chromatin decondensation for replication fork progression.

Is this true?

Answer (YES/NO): YES